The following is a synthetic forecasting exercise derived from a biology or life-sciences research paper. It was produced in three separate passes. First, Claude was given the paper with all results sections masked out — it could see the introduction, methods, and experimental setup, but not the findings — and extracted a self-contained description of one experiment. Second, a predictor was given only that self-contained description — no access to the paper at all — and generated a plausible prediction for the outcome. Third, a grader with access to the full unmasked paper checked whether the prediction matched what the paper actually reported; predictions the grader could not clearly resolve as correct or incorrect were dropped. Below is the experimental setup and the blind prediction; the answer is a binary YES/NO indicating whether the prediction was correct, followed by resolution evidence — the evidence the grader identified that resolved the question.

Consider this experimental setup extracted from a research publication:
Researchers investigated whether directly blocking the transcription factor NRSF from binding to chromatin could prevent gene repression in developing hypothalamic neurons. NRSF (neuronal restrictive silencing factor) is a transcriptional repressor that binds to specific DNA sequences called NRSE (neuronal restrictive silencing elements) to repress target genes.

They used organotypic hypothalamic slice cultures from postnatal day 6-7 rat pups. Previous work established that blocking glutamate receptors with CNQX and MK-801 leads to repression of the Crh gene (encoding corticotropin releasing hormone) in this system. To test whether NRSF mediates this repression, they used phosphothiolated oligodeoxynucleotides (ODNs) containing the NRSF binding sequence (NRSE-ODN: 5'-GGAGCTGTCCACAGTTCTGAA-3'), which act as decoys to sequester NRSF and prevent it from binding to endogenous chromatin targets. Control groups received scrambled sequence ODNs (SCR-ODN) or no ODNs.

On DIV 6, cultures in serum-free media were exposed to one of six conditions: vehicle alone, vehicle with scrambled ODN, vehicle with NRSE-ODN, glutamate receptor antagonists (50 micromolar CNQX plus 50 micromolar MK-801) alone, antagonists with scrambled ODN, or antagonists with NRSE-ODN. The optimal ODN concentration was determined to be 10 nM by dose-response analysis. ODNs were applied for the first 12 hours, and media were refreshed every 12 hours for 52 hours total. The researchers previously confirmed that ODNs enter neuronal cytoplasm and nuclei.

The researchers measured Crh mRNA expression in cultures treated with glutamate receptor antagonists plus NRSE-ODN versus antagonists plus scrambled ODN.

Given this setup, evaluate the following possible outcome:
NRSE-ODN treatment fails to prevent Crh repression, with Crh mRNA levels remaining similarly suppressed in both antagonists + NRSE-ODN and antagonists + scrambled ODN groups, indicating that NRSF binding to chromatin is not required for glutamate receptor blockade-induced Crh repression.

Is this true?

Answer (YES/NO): NO